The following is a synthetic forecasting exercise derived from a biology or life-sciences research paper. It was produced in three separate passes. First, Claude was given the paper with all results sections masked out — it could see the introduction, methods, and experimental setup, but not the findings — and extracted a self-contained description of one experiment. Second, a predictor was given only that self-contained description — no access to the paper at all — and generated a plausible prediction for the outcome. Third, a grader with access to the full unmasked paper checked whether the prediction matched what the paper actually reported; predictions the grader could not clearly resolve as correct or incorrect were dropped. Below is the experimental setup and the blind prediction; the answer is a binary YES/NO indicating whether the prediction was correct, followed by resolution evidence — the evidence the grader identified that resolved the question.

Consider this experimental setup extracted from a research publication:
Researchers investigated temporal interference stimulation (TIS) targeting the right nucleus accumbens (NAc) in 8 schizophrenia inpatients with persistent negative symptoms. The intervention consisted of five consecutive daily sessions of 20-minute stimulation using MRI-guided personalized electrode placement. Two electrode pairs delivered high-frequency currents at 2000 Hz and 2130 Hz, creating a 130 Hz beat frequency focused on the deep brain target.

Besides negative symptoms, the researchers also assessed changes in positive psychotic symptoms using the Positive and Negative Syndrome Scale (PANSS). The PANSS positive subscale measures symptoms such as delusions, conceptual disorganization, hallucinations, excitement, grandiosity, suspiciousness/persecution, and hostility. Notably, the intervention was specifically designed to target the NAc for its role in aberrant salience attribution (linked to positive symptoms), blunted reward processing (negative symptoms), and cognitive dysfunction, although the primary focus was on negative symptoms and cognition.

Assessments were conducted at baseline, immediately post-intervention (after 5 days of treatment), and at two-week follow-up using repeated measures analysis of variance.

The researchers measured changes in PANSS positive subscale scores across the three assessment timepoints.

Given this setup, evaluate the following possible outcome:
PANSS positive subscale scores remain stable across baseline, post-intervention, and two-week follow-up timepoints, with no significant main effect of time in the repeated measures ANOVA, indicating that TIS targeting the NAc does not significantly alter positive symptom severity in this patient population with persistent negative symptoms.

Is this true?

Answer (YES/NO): YES